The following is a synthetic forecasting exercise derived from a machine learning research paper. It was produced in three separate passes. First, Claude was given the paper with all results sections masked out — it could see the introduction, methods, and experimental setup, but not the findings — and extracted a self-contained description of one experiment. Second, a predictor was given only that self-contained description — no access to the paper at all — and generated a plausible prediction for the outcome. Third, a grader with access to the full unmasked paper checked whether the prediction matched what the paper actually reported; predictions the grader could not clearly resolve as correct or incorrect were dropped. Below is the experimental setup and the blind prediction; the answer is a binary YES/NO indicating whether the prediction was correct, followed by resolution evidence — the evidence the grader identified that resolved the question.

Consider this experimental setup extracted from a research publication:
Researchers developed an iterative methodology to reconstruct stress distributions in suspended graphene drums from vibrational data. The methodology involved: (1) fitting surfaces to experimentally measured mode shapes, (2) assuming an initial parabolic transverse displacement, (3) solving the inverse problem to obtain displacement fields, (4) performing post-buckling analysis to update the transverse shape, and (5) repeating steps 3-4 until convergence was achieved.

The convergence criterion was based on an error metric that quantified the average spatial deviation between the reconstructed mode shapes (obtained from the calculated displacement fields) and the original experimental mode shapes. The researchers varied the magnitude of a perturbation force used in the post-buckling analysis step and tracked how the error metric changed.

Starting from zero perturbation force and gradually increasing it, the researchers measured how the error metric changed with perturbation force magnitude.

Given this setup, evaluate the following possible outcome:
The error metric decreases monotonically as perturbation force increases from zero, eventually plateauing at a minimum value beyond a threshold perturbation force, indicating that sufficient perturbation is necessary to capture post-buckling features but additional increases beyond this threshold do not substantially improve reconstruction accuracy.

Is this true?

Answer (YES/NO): NO